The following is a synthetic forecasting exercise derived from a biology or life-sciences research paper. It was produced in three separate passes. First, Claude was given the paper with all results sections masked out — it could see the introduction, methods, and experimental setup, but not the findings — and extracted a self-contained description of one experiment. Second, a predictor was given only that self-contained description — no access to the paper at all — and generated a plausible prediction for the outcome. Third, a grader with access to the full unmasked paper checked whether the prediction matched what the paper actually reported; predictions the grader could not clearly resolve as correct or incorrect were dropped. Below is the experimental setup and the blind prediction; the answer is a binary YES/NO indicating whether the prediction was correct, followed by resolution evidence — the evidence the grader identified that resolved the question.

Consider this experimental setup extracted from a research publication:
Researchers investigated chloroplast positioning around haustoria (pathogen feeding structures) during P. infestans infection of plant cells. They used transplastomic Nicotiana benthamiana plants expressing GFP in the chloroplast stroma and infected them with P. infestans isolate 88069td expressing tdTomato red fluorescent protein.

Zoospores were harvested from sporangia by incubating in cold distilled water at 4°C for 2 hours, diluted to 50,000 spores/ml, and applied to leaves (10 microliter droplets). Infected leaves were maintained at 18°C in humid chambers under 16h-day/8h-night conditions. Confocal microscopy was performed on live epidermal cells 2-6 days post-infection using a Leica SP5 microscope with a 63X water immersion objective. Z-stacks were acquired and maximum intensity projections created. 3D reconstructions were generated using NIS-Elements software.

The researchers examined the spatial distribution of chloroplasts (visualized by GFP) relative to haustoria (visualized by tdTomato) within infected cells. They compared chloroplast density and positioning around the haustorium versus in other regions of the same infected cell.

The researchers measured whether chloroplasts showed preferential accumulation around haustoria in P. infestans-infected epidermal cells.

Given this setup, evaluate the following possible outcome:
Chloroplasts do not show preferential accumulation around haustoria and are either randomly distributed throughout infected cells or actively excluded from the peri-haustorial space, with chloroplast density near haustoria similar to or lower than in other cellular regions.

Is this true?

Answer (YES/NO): NO